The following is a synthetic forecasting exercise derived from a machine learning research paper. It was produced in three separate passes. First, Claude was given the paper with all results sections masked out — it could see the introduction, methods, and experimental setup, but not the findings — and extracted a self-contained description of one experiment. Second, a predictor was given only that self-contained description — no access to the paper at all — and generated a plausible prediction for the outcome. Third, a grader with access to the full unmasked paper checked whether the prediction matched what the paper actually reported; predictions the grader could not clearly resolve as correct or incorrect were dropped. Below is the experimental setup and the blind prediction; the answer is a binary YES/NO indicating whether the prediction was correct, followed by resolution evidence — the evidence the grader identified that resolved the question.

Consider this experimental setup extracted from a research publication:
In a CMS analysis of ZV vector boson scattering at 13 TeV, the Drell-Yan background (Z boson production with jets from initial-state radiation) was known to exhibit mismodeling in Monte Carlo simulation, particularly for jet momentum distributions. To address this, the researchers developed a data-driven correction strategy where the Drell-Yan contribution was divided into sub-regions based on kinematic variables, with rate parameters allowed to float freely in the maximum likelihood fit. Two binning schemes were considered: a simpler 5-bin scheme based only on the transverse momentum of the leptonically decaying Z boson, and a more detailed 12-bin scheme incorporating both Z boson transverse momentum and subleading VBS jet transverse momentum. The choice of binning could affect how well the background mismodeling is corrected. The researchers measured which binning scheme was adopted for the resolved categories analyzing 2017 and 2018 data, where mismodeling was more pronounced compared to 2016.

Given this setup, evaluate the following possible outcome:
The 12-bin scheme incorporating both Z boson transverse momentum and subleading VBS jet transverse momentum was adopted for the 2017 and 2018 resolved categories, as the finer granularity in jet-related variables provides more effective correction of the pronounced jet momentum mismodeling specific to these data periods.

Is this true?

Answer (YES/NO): YES